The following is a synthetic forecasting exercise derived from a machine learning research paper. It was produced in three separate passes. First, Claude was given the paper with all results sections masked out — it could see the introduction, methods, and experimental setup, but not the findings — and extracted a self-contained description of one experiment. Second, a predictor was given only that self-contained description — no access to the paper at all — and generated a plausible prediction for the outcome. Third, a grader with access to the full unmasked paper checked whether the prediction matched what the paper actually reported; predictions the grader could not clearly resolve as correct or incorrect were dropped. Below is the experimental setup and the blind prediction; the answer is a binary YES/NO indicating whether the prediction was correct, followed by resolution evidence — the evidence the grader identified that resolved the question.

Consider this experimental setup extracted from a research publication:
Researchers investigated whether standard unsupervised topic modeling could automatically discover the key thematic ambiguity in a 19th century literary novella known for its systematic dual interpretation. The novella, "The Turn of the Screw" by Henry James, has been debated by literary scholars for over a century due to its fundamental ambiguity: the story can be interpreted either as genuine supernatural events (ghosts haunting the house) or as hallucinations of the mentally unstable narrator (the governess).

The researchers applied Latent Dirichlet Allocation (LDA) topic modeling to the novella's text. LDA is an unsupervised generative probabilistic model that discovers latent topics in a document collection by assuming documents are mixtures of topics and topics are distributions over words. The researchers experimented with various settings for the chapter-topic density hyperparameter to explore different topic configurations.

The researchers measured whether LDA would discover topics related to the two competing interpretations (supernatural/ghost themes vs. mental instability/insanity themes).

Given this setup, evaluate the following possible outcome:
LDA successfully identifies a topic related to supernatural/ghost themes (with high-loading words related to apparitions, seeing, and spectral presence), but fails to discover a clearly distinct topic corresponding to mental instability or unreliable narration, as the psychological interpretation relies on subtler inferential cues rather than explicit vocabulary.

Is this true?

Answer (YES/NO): NO